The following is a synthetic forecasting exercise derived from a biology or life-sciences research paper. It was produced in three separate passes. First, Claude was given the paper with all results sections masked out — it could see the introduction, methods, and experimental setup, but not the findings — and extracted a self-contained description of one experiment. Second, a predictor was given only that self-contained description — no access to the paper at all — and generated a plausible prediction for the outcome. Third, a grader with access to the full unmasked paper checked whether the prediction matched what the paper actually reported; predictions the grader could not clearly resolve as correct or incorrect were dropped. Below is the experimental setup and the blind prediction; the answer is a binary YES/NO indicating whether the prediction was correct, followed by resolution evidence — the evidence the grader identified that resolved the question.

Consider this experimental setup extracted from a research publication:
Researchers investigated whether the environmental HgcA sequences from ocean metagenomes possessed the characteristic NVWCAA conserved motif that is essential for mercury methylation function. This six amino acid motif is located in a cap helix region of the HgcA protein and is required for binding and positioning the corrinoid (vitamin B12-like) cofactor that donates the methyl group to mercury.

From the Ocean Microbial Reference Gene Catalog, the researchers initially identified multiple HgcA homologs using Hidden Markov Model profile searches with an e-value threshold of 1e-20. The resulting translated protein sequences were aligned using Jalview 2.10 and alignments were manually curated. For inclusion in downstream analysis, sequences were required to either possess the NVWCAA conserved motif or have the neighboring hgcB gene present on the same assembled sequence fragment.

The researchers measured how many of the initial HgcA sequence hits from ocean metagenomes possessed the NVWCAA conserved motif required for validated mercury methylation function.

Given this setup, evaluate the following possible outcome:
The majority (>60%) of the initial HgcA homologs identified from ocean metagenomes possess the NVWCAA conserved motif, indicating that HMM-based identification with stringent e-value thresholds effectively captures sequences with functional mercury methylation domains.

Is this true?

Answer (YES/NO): YES